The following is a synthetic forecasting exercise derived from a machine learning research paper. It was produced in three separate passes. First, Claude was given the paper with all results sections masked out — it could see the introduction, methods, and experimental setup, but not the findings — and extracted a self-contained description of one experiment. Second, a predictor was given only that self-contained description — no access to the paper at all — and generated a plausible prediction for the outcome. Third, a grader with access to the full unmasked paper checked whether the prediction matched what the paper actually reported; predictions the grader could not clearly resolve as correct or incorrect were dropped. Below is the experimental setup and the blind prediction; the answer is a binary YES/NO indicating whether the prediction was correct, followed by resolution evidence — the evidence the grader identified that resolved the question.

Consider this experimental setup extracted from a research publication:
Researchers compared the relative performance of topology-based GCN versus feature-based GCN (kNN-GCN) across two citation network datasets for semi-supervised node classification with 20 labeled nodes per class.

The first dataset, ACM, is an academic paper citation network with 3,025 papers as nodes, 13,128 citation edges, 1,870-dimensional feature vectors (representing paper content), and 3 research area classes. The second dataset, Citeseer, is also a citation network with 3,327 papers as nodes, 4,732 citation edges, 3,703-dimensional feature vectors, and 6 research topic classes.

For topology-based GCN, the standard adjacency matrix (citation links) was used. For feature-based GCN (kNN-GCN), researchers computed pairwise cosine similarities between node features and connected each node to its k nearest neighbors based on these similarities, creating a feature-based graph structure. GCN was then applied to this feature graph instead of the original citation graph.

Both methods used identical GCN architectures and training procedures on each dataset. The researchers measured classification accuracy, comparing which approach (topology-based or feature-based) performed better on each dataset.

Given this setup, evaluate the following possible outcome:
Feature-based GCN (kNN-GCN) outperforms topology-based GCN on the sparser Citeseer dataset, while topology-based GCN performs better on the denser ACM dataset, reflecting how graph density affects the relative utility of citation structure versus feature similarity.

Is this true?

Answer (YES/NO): NO